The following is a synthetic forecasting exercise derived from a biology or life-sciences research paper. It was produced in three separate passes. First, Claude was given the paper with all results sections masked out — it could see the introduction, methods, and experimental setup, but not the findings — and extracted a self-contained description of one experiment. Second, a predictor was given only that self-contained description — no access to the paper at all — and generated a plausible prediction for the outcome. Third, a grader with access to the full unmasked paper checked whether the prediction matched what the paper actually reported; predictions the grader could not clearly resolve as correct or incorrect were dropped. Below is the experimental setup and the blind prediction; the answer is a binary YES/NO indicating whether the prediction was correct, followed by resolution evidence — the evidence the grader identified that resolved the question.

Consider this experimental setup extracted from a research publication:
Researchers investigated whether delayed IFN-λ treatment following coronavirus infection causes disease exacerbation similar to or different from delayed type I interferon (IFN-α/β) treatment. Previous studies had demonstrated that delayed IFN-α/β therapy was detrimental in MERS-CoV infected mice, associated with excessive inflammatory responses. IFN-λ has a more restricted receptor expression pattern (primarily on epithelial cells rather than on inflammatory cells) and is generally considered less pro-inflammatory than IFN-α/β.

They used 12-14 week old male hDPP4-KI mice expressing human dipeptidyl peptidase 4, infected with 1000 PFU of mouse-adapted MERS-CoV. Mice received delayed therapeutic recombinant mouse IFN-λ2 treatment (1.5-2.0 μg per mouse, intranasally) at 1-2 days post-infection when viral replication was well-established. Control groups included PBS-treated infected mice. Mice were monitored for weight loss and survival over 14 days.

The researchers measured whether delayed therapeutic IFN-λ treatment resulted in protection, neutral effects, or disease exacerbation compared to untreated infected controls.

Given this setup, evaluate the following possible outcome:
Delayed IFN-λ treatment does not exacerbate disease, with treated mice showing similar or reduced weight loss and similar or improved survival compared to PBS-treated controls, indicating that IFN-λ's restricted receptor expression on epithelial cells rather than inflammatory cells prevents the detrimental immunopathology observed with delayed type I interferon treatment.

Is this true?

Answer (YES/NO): NO